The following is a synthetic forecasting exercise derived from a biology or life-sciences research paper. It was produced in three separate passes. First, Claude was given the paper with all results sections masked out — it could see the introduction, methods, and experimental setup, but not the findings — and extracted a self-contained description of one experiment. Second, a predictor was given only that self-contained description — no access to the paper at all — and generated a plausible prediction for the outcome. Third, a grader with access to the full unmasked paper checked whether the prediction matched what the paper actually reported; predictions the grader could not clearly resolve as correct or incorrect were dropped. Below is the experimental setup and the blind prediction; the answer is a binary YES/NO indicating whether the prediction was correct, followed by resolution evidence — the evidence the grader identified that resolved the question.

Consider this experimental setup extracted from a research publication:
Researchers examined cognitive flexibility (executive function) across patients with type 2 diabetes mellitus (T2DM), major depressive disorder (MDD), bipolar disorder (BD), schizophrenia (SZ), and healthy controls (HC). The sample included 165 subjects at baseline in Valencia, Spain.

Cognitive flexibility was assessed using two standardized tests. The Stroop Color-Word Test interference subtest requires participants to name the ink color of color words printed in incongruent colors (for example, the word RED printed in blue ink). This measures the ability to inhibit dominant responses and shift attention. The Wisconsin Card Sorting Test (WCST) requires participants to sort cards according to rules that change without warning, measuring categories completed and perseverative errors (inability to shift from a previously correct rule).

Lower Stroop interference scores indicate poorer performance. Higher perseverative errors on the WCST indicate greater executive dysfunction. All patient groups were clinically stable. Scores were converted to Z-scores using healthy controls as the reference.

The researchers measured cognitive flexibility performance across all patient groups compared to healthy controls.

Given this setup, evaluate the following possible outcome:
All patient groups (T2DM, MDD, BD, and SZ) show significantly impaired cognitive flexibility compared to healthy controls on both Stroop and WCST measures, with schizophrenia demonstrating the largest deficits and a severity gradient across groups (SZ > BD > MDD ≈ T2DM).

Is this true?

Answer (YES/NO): NO